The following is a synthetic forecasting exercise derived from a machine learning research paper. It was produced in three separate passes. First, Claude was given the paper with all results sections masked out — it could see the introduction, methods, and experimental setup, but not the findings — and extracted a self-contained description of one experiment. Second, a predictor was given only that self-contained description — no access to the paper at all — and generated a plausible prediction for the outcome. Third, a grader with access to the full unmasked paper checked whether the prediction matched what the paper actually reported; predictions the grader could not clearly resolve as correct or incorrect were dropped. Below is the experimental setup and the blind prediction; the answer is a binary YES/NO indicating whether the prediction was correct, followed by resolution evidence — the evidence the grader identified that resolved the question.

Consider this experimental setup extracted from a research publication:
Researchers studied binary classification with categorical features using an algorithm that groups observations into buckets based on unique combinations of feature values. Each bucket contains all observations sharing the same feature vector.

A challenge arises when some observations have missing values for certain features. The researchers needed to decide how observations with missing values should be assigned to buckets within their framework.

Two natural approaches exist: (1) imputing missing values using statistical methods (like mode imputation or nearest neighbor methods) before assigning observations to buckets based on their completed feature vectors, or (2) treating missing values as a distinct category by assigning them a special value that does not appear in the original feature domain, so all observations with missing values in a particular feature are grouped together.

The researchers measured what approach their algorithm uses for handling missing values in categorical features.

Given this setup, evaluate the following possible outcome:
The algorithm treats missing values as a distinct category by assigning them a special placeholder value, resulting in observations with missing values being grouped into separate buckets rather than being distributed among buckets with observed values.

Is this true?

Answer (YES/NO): YES